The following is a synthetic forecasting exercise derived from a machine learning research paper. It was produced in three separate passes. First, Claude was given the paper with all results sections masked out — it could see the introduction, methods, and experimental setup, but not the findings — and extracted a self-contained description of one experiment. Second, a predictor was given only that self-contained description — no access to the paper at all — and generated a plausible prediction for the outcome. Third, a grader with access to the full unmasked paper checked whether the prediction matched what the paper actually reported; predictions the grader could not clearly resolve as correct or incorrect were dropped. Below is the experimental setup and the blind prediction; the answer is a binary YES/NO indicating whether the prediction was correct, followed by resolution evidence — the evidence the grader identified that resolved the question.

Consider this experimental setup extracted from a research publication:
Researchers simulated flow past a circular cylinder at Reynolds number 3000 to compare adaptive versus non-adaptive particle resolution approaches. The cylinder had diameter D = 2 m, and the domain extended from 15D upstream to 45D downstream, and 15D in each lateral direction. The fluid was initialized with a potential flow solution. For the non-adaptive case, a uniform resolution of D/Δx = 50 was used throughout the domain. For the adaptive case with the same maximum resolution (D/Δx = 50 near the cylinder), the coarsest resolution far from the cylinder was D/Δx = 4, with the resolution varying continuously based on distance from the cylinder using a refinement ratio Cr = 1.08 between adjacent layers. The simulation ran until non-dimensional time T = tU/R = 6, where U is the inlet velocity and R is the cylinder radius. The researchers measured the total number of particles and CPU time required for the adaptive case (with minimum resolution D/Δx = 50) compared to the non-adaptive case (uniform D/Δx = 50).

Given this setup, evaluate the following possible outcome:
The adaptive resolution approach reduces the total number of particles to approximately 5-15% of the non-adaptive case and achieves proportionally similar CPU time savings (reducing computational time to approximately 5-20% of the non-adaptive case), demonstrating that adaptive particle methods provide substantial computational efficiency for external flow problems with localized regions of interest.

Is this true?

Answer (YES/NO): NO